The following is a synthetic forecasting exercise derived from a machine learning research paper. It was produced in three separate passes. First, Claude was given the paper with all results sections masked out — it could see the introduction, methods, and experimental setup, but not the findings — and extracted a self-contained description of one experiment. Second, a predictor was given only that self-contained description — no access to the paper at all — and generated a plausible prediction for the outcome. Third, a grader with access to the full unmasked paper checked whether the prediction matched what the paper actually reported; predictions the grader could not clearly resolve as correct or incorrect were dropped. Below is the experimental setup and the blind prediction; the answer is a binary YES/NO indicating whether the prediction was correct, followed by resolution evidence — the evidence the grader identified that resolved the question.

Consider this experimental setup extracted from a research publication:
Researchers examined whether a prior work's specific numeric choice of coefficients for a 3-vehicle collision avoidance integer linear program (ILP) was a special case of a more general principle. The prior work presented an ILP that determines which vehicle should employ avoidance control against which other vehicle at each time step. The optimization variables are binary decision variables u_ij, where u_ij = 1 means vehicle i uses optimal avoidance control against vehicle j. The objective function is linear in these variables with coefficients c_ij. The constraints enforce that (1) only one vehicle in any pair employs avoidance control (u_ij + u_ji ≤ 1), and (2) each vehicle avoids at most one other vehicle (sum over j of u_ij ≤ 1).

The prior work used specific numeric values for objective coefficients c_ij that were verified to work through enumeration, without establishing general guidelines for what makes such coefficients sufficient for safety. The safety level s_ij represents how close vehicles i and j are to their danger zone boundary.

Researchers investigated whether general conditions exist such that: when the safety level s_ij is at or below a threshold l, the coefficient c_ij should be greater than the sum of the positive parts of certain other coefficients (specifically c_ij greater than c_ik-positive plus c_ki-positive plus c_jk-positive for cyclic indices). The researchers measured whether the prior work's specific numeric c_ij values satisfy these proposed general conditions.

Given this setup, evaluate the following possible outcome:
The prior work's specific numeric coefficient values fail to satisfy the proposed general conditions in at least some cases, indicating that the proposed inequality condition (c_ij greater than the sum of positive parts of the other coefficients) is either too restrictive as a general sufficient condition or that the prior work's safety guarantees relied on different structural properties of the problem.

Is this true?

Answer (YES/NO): NO